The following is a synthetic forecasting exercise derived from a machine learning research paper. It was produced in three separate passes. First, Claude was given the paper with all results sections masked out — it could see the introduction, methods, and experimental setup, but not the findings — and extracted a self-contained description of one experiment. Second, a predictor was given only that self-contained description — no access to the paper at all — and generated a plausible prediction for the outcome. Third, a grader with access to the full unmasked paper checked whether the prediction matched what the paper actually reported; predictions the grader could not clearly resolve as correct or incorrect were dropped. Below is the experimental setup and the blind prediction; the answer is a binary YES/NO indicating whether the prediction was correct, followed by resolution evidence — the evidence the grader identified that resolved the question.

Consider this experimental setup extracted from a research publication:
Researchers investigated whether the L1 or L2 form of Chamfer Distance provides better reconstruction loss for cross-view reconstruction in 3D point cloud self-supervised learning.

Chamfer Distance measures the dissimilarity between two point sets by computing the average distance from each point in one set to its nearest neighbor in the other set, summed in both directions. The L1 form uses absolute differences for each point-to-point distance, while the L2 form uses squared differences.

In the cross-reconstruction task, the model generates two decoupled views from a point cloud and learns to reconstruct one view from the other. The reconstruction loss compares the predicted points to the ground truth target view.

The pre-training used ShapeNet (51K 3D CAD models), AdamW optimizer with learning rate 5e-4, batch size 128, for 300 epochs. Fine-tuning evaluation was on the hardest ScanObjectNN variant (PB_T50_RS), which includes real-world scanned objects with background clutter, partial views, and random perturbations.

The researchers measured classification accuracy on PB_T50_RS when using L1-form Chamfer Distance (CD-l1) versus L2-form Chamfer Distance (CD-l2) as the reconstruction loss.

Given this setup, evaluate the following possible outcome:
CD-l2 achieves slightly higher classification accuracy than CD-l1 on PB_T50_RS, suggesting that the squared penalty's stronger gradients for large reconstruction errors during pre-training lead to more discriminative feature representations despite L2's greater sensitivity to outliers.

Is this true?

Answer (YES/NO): YES